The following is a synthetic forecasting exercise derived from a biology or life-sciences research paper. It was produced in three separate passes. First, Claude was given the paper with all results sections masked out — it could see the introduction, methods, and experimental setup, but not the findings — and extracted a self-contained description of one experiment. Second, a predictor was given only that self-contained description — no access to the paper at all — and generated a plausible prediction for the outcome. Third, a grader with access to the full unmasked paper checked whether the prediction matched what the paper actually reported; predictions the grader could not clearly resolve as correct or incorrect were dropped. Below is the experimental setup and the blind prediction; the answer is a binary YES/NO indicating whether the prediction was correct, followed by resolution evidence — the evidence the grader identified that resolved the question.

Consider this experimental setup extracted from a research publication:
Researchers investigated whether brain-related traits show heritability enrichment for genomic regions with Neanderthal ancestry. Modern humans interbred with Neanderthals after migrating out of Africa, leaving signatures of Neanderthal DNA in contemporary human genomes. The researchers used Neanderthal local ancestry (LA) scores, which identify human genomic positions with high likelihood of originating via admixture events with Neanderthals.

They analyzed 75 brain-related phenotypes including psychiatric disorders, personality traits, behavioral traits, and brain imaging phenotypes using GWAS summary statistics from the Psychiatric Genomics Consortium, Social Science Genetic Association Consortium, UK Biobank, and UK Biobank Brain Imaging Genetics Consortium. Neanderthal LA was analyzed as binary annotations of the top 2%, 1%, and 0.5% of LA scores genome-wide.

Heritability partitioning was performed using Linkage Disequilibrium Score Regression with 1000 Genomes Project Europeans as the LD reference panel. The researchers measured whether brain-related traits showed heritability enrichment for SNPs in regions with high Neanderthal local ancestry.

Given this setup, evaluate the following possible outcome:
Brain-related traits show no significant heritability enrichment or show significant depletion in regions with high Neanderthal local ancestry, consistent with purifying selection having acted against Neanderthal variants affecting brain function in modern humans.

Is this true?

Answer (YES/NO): YES